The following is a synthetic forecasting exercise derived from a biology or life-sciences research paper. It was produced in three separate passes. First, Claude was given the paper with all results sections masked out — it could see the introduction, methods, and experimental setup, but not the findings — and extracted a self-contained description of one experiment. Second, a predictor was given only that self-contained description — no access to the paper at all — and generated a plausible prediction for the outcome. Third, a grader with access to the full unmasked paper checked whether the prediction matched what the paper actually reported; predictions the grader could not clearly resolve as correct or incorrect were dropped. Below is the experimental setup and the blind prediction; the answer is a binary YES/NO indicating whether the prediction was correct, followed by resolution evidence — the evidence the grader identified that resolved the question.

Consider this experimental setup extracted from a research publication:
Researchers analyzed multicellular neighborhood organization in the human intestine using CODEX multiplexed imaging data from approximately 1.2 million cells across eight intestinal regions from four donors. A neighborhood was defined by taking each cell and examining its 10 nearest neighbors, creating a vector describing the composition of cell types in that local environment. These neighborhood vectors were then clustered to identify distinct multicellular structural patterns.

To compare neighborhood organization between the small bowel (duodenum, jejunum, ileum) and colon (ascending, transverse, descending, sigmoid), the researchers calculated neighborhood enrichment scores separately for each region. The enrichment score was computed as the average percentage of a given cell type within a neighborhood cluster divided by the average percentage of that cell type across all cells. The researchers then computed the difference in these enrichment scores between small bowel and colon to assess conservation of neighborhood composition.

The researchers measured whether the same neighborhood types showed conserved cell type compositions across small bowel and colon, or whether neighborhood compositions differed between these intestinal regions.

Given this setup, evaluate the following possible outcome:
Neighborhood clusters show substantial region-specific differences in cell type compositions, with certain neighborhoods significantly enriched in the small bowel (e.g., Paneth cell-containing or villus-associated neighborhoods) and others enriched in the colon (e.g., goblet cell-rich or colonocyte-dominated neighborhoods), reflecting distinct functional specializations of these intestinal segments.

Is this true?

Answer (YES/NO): YES